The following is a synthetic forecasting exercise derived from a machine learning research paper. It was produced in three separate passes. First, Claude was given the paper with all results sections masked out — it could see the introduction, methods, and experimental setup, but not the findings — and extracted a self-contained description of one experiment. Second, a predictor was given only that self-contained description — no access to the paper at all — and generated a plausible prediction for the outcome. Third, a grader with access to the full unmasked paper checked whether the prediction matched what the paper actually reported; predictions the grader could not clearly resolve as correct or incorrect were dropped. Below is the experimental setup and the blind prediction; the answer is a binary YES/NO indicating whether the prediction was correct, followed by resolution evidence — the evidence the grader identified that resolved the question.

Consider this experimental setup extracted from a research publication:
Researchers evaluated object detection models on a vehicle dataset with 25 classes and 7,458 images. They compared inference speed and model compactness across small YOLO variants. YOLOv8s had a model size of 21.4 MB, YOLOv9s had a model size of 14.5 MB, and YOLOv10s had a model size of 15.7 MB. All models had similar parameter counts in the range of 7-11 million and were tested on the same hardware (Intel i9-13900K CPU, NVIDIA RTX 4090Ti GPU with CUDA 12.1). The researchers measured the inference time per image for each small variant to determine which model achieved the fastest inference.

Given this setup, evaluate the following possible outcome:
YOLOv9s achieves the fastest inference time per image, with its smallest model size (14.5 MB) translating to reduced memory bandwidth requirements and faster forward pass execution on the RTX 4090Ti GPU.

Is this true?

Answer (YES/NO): NO